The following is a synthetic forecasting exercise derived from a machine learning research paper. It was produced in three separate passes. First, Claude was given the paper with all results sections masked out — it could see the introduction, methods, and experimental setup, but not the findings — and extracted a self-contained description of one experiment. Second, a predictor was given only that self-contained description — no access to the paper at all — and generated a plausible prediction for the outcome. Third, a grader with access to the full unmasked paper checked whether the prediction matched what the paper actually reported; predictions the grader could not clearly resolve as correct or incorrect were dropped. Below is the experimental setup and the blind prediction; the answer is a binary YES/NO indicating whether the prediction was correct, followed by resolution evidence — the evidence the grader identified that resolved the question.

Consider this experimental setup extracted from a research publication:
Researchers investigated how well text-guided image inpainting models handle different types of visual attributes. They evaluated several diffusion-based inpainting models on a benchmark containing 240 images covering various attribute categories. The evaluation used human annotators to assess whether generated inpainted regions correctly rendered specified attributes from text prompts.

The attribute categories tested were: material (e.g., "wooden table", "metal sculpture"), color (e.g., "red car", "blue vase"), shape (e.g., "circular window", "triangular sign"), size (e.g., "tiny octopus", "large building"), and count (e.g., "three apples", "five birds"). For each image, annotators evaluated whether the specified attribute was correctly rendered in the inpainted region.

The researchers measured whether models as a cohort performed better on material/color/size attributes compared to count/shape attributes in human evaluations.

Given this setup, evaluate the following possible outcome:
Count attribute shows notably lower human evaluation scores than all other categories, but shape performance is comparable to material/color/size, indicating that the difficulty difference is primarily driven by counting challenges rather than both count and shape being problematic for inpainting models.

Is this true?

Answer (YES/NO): NO